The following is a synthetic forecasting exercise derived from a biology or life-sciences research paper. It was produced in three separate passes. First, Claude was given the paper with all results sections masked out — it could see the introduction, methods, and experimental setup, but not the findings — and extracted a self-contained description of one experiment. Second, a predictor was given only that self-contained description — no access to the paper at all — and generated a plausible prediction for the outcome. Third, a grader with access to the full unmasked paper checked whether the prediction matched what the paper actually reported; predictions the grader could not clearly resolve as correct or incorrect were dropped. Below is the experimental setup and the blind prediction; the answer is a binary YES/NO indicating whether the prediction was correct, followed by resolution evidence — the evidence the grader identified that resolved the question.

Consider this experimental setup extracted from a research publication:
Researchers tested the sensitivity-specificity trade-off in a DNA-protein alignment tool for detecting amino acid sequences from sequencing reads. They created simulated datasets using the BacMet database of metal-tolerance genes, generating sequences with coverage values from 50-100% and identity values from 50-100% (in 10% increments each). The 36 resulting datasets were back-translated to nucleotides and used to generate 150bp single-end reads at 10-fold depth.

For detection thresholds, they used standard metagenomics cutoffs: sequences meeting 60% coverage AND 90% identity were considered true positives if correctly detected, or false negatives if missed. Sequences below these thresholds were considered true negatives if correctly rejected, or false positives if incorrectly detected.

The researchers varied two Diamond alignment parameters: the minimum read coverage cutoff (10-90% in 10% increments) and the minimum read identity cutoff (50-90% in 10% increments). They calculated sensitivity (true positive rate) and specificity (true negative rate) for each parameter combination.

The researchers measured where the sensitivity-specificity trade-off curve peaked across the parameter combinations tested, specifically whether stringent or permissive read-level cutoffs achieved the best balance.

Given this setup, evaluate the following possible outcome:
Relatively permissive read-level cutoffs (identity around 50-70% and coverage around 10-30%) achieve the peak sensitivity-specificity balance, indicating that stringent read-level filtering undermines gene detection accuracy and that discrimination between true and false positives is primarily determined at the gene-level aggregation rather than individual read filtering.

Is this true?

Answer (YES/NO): NO